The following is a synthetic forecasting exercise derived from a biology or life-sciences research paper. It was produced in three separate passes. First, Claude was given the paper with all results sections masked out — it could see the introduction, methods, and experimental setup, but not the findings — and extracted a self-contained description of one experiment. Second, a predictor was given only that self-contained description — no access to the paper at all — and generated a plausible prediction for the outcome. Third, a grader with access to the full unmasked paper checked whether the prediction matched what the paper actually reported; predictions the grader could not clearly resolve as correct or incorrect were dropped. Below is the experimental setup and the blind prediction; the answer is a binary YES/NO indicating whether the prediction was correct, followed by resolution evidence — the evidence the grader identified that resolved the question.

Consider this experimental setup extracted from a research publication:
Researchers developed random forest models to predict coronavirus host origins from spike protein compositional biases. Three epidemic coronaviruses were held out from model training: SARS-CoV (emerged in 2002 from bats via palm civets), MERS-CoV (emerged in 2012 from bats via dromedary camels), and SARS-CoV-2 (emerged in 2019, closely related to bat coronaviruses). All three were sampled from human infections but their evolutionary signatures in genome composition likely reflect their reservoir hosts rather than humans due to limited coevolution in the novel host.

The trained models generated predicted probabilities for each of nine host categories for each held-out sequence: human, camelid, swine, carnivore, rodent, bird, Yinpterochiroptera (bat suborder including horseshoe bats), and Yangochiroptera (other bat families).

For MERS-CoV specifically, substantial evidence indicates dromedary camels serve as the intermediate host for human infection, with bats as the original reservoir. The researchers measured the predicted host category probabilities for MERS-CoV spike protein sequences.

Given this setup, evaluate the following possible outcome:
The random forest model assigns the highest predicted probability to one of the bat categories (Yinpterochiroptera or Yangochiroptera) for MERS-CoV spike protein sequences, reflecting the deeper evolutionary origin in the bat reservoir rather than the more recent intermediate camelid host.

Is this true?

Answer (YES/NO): NO